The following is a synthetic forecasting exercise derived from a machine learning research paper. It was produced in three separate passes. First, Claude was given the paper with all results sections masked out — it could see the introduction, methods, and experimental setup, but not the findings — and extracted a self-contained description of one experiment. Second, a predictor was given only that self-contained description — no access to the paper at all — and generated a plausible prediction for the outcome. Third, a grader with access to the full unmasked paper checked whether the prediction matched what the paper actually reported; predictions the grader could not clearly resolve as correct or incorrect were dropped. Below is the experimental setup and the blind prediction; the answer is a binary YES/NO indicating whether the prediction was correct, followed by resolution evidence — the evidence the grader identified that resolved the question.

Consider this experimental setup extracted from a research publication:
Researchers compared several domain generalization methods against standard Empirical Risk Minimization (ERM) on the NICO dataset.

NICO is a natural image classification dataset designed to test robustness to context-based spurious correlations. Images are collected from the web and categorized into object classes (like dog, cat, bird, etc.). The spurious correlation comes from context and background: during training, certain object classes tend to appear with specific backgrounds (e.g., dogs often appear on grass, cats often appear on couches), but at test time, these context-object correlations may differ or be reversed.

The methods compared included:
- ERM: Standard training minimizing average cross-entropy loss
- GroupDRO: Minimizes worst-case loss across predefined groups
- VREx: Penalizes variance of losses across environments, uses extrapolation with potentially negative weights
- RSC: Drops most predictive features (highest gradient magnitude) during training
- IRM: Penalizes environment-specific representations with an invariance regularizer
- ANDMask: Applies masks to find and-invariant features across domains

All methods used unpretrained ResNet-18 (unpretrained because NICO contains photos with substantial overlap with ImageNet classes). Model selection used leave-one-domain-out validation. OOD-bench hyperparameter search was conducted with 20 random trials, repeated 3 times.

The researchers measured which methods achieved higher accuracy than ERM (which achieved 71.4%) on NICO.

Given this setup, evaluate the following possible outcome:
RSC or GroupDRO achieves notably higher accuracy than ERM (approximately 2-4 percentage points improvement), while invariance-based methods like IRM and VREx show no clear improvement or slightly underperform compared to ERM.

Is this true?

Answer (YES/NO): NO